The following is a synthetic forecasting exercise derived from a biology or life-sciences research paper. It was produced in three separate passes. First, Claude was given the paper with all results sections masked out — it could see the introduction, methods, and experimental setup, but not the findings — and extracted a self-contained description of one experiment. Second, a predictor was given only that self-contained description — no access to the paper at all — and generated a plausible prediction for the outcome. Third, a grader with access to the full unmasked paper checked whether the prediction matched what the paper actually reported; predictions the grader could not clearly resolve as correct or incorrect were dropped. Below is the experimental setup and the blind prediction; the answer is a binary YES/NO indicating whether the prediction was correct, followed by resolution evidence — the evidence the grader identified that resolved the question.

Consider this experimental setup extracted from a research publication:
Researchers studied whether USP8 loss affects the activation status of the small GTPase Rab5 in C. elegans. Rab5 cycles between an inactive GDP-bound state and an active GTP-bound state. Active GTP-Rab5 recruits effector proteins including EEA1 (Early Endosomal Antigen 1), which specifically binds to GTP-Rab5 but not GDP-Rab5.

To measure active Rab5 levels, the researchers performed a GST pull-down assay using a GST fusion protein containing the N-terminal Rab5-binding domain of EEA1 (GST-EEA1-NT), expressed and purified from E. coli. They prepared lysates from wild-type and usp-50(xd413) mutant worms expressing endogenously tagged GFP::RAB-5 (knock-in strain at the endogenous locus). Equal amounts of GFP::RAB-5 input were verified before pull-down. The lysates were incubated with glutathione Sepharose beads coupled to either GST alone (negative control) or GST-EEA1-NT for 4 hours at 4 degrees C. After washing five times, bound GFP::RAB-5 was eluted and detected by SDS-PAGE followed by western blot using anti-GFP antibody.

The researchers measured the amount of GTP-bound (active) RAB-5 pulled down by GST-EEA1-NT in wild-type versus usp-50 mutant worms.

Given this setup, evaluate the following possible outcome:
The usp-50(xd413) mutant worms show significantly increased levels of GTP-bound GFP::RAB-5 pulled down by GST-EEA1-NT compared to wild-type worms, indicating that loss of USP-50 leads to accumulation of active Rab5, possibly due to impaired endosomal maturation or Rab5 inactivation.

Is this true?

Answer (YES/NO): YES